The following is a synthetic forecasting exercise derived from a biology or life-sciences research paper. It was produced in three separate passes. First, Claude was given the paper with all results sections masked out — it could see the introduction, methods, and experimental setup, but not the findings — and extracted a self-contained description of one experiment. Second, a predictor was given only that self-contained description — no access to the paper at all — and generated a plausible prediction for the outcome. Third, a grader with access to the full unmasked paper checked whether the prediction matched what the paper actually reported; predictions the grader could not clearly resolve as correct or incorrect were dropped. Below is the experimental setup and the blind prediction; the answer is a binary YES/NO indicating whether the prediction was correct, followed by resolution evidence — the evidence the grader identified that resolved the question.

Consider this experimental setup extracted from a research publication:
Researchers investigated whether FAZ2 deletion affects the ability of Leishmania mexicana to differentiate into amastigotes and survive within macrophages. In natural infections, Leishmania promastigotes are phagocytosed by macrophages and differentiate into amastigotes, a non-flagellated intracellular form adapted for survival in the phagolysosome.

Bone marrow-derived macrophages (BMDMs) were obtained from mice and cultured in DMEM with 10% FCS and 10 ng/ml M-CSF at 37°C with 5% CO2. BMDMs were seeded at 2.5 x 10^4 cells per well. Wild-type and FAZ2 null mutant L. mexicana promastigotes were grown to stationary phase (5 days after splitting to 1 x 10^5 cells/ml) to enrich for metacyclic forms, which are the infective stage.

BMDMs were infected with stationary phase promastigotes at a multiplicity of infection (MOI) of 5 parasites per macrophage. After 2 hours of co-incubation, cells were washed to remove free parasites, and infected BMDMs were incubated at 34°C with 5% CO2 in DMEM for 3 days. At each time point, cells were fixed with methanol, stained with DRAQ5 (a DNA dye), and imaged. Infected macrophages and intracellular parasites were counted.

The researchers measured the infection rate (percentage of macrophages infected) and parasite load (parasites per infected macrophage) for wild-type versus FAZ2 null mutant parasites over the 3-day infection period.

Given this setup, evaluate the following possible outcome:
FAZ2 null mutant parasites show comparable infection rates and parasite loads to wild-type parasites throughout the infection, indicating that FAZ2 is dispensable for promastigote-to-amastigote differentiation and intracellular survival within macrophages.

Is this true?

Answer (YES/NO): YES